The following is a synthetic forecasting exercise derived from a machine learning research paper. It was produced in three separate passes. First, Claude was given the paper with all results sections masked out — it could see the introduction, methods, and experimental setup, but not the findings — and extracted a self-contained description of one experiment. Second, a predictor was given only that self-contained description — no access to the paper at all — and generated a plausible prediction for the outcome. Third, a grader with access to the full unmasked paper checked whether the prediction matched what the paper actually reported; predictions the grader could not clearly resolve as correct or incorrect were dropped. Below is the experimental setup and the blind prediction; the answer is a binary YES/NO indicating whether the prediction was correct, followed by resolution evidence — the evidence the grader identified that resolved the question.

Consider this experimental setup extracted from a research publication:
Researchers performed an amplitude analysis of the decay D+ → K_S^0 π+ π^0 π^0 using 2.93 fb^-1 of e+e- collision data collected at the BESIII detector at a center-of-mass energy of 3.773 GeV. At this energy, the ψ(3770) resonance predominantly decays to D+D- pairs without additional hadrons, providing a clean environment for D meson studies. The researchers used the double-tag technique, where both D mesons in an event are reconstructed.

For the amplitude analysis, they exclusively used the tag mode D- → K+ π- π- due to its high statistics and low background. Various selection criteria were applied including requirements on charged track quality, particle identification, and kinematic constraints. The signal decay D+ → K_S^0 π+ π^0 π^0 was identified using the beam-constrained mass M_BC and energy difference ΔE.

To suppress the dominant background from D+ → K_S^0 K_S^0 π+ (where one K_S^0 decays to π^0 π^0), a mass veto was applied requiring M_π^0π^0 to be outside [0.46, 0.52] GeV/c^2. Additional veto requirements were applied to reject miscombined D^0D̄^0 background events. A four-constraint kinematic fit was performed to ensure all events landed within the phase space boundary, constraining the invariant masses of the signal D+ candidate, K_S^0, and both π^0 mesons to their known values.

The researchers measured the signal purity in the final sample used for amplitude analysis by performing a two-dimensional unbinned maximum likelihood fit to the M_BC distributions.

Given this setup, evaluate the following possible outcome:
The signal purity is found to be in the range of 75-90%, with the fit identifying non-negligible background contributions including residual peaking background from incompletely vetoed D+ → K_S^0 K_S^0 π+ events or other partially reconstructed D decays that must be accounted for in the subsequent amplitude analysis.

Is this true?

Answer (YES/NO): NO